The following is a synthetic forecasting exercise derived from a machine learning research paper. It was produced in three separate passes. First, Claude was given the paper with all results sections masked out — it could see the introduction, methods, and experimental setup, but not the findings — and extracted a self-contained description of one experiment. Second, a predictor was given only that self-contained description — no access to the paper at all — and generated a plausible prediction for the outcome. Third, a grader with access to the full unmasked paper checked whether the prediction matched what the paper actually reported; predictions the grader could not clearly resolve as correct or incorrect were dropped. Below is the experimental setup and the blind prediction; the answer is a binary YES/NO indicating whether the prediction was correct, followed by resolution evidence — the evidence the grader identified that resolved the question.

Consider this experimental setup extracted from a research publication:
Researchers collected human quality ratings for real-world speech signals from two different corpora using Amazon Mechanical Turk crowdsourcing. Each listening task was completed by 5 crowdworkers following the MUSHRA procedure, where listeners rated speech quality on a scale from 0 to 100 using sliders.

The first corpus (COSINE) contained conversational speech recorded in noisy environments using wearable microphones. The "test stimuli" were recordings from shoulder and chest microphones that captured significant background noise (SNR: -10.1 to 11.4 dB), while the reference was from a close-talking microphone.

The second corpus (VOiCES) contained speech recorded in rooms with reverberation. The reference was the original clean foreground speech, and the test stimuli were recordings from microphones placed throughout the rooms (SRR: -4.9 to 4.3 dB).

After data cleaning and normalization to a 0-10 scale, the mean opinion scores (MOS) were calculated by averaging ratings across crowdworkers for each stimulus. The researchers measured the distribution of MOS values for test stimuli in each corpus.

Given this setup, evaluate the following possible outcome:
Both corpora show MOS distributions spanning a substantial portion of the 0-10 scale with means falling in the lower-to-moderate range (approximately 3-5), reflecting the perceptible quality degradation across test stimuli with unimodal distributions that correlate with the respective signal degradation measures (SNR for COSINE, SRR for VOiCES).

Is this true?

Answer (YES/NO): NO